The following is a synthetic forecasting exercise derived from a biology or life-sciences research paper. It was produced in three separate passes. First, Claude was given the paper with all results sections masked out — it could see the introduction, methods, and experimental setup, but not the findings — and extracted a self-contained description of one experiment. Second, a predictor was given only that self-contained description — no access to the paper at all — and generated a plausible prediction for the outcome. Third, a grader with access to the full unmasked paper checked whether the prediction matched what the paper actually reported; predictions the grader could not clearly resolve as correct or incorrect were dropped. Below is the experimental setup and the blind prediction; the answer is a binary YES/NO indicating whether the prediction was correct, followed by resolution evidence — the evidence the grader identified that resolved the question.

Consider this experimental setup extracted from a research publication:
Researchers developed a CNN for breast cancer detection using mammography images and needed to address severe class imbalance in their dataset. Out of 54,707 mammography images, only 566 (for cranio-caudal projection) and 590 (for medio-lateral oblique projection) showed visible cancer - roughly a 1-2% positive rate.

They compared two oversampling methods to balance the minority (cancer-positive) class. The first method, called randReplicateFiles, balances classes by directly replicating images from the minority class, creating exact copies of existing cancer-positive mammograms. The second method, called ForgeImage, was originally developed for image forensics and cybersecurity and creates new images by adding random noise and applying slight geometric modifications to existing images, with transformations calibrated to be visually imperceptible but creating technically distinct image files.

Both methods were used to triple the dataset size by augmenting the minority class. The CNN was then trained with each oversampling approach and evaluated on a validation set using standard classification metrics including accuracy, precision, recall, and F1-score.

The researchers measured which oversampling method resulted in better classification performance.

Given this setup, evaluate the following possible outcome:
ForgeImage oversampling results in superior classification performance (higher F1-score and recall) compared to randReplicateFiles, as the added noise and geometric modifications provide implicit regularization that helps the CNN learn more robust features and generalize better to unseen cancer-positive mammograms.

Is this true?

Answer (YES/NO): NO